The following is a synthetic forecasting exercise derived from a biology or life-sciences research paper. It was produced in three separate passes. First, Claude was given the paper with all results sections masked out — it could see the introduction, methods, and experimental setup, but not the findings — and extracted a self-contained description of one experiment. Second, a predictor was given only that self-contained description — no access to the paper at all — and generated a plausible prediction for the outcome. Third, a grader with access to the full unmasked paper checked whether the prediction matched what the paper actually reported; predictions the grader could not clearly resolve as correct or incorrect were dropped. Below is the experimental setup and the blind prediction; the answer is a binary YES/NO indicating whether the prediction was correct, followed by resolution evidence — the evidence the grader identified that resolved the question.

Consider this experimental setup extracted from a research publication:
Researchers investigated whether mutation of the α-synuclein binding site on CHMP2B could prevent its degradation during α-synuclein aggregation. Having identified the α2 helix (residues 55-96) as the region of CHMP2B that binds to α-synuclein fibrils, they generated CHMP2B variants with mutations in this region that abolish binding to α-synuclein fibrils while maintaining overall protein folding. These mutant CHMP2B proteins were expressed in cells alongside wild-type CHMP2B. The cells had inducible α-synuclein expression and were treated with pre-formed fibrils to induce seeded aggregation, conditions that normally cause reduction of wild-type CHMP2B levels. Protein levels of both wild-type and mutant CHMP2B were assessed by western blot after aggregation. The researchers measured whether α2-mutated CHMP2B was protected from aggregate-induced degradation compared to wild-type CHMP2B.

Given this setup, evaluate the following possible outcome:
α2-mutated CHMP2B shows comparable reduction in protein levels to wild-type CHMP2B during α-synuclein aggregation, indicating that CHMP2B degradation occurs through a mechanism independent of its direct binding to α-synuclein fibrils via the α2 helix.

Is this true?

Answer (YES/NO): NO